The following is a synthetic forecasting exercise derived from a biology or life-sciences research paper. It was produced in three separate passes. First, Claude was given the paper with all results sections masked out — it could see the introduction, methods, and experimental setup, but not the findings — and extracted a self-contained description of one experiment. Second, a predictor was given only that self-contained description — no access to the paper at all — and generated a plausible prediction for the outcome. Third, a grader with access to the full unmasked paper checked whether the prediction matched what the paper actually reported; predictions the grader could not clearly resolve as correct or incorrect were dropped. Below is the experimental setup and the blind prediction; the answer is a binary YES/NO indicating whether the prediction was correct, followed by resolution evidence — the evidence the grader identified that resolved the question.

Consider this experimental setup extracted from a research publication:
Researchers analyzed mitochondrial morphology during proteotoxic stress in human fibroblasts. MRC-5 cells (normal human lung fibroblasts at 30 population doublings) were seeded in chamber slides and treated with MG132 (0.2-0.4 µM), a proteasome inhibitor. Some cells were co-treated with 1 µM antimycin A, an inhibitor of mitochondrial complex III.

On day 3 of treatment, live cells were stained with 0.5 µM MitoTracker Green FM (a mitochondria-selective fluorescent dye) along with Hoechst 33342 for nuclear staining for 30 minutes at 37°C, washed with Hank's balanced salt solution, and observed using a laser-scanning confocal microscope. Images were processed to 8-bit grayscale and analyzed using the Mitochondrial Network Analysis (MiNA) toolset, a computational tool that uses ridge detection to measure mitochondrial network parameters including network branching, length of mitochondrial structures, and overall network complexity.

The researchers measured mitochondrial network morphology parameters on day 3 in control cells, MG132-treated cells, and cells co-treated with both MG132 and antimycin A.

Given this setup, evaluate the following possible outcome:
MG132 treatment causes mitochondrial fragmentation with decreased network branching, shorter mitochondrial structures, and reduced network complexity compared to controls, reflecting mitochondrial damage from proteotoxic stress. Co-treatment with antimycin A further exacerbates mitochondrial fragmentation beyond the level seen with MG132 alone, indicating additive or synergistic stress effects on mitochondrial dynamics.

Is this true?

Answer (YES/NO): NO